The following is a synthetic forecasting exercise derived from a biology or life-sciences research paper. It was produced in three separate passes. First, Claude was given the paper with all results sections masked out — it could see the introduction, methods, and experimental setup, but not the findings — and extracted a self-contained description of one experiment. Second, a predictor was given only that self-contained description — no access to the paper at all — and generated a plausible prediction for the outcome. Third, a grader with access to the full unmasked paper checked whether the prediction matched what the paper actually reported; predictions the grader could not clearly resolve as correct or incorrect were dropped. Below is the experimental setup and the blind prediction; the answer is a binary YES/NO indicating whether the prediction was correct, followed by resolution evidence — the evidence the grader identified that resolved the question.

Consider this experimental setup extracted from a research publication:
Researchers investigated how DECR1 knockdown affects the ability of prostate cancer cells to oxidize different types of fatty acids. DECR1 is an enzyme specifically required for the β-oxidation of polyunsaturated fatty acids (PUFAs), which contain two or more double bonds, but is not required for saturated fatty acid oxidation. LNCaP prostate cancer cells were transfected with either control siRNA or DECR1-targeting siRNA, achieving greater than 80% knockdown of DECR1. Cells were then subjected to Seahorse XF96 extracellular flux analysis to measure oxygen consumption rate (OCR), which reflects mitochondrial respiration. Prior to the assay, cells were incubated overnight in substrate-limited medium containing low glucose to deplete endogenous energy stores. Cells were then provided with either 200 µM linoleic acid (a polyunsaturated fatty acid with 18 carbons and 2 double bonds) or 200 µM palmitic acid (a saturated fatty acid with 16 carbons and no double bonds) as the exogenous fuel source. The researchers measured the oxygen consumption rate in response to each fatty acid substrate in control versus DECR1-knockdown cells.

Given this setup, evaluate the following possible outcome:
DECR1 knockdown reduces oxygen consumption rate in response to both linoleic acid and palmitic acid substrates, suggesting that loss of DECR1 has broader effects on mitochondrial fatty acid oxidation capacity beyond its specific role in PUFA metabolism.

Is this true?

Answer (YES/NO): NO